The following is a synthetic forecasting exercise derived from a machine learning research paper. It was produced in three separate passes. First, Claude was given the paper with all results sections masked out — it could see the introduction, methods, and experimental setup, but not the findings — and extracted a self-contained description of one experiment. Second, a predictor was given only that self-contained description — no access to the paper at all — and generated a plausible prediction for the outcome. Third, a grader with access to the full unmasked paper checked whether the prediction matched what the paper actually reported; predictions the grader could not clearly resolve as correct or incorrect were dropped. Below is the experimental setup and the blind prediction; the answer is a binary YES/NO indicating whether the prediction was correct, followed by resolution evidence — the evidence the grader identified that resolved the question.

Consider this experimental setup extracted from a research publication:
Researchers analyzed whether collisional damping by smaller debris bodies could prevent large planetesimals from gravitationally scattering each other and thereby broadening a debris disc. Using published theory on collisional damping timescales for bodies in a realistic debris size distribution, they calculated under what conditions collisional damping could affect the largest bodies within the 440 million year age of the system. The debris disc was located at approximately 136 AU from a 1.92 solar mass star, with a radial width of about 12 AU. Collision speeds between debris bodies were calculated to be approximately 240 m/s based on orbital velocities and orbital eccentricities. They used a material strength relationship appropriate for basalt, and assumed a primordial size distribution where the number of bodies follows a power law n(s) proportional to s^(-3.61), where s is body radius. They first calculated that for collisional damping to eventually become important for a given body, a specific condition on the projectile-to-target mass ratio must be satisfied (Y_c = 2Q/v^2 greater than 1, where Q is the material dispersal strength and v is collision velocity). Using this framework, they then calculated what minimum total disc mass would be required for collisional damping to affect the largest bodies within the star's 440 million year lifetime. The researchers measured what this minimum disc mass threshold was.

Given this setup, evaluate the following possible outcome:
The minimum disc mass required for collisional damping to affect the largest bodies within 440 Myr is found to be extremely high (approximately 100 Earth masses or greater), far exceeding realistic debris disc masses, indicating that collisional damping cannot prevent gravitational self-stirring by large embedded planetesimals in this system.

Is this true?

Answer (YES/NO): NO